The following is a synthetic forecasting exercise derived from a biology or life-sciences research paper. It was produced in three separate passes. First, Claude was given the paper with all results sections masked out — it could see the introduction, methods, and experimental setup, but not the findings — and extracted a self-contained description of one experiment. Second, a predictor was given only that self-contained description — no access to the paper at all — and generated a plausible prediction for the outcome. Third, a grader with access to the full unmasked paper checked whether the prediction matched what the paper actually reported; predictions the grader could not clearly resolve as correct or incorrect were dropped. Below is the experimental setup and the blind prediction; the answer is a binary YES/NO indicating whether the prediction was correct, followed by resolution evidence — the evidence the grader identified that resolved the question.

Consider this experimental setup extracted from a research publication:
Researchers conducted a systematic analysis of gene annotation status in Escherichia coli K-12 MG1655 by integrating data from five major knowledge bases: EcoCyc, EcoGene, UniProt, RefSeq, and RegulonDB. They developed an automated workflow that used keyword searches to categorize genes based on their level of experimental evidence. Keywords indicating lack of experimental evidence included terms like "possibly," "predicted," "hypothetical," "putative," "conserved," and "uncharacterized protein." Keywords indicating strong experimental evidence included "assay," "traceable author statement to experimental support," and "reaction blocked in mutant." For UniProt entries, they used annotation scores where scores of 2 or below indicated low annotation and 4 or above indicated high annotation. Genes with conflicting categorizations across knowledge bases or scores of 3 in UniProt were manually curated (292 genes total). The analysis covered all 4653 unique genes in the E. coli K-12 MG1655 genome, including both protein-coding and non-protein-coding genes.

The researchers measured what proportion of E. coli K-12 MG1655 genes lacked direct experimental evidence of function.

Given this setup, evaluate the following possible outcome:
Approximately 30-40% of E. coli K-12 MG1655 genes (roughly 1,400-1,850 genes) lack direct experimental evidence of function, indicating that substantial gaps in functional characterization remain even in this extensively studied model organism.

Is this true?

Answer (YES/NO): YES